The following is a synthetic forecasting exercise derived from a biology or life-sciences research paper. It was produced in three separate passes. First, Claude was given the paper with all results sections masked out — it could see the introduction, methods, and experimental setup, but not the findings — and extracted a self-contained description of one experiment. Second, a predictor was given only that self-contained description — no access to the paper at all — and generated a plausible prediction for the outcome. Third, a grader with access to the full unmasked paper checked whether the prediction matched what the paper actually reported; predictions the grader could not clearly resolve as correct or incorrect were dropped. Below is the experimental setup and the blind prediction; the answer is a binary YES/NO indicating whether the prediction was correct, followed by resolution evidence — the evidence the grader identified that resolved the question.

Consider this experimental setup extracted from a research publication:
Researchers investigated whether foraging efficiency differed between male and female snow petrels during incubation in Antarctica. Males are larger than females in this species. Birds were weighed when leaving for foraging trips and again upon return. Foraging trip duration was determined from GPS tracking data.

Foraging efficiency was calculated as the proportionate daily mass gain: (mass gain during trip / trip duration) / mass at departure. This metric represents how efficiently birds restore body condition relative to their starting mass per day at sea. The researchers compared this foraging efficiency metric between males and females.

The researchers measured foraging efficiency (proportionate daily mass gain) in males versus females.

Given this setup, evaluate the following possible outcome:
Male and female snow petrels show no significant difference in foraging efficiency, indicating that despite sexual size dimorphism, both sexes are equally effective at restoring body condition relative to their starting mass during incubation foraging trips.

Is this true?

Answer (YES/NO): NO